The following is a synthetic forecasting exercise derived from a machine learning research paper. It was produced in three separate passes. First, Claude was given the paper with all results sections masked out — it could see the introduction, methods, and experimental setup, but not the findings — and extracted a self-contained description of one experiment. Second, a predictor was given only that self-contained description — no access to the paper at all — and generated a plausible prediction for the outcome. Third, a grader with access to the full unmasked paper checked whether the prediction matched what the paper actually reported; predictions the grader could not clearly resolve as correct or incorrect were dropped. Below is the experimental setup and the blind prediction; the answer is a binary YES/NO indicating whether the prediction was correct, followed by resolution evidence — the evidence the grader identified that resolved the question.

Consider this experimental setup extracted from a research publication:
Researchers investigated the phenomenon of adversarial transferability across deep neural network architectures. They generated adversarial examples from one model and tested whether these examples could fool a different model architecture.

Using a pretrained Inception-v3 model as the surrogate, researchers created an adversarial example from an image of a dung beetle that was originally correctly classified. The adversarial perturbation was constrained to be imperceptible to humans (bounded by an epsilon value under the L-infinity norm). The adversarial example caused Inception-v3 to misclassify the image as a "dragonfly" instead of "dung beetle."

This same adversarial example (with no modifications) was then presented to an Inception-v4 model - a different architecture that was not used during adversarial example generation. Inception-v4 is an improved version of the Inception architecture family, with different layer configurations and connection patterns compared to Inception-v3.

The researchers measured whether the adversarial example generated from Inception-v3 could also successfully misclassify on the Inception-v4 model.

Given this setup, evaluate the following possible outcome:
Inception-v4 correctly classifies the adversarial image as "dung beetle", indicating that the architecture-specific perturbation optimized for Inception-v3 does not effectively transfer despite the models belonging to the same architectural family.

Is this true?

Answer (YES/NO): NO